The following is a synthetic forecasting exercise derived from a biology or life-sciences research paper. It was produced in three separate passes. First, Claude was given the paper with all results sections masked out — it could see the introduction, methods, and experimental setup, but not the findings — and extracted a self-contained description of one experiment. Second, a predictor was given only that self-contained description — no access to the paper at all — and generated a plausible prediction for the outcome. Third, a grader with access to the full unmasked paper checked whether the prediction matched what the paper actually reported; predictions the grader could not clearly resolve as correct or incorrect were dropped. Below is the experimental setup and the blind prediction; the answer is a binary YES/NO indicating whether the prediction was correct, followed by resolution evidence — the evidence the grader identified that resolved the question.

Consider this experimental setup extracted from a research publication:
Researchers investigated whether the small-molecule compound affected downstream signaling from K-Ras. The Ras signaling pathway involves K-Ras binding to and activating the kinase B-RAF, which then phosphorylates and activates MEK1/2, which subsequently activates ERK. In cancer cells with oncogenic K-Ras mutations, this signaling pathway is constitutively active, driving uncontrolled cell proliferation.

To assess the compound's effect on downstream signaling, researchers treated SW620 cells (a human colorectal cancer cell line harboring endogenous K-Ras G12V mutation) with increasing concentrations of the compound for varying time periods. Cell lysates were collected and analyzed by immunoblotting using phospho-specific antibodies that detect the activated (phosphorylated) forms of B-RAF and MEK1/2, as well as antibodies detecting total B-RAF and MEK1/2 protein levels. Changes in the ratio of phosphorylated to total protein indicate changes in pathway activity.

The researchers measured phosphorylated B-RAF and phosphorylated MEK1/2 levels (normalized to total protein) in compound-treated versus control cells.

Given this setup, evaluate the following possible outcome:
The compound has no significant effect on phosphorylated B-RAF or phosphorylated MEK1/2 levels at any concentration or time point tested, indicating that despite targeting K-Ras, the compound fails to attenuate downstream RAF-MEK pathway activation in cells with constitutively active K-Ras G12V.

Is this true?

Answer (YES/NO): NO